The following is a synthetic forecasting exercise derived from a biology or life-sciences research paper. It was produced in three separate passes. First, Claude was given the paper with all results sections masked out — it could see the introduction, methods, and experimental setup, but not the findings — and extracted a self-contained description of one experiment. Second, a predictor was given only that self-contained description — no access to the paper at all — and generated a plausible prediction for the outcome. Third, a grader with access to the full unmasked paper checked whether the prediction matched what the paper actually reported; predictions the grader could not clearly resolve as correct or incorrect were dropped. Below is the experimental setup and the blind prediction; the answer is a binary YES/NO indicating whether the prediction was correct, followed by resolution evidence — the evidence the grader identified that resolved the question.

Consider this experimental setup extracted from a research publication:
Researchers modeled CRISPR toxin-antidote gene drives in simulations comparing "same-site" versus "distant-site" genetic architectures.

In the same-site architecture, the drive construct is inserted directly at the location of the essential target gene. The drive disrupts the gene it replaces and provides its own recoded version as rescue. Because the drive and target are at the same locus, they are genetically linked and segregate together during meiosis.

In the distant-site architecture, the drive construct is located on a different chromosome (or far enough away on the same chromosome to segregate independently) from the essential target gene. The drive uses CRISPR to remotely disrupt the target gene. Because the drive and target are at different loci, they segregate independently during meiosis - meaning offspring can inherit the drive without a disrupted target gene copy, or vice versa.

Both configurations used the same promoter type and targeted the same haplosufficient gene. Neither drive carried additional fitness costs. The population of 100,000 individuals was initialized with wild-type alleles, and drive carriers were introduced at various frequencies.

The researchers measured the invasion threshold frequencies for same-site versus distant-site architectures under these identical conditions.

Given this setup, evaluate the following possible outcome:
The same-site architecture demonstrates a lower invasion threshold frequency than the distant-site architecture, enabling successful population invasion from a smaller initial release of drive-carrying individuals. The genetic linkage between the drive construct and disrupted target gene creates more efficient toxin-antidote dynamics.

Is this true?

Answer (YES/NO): NO